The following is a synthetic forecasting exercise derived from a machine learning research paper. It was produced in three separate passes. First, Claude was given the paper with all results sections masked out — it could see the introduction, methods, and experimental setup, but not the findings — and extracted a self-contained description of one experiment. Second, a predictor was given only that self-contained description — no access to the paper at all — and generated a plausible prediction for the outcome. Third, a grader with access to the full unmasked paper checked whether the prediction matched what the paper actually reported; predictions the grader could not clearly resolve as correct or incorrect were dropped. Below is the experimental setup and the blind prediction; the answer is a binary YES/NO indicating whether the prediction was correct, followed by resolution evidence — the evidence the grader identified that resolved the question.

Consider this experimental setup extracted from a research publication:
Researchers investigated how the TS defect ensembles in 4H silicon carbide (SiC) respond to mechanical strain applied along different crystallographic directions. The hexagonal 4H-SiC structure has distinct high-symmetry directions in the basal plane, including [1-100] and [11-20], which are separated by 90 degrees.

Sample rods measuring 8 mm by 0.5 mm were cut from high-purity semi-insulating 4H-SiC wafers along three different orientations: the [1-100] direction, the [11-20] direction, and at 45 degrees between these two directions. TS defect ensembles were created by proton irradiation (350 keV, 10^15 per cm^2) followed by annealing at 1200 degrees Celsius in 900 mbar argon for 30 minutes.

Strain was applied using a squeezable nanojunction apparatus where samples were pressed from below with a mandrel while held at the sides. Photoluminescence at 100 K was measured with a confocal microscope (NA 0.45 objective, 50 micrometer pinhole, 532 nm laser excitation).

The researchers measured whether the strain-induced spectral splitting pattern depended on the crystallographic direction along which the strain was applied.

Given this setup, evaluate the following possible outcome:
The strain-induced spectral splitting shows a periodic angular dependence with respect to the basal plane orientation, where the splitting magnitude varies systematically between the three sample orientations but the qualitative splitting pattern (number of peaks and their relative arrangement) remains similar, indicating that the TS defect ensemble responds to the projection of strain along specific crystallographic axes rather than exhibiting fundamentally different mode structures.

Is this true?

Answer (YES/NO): NO